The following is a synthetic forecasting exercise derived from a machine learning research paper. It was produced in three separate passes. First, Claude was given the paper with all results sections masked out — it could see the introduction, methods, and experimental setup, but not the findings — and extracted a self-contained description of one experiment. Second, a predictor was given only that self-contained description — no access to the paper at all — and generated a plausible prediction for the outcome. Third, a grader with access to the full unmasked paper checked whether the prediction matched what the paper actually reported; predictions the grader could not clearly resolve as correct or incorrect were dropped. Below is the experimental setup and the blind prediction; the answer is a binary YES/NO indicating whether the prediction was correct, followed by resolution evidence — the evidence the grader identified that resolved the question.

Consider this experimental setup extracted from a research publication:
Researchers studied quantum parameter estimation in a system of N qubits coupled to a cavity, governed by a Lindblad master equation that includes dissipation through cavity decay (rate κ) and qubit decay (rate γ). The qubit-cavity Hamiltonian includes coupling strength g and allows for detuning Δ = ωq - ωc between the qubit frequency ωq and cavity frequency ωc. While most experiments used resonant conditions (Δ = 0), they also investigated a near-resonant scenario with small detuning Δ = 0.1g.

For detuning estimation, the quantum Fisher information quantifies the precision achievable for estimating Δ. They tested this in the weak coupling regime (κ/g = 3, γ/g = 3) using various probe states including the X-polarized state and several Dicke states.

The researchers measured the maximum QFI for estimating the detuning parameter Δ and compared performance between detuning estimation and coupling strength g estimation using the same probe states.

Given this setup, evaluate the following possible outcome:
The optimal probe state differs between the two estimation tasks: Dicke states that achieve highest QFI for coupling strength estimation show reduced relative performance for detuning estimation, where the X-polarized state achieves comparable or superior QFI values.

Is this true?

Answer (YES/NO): YES